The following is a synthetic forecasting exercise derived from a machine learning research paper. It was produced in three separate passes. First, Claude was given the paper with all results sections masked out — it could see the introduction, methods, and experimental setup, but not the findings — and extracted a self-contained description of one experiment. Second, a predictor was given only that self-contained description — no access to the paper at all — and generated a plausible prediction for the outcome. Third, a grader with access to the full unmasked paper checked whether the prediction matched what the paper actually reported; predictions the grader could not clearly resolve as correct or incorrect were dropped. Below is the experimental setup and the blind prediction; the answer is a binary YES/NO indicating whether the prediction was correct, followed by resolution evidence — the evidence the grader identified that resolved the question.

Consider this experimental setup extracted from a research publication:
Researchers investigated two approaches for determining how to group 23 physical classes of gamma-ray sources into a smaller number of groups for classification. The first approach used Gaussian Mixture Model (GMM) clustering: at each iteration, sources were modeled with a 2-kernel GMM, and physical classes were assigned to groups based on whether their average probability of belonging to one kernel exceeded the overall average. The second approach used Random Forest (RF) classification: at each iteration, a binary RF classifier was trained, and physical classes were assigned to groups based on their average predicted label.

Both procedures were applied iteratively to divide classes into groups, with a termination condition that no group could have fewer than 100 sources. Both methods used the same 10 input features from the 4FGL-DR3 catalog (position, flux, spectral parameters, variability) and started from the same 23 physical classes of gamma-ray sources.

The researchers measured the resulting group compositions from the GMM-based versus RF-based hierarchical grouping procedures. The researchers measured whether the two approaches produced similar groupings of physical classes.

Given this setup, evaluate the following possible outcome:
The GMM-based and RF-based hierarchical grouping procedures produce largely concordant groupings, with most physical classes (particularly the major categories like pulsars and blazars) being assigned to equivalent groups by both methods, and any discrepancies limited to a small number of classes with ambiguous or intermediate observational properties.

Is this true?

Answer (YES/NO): NO